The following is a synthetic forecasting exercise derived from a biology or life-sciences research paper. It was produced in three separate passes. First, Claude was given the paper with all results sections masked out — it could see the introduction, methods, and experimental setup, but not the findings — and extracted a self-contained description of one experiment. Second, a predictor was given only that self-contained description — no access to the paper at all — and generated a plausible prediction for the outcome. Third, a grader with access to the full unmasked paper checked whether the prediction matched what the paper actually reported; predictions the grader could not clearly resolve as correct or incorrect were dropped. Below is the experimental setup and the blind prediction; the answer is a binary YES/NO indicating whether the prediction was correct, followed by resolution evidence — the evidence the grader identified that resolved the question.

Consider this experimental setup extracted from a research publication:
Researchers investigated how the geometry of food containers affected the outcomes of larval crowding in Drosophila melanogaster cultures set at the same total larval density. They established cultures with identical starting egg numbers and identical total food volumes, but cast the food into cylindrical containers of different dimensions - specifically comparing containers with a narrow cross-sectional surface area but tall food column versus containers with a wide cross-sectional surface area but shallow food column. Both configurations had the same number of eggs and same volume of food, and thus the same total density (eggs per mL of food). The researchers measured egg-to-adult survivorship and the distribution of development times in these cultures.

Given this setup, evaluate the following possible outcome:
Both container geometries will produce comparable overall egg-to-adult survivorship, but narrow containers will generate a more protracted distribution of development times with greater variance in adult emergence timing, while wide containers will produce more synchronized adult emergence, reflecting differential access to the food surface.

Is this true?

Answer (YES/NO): NO